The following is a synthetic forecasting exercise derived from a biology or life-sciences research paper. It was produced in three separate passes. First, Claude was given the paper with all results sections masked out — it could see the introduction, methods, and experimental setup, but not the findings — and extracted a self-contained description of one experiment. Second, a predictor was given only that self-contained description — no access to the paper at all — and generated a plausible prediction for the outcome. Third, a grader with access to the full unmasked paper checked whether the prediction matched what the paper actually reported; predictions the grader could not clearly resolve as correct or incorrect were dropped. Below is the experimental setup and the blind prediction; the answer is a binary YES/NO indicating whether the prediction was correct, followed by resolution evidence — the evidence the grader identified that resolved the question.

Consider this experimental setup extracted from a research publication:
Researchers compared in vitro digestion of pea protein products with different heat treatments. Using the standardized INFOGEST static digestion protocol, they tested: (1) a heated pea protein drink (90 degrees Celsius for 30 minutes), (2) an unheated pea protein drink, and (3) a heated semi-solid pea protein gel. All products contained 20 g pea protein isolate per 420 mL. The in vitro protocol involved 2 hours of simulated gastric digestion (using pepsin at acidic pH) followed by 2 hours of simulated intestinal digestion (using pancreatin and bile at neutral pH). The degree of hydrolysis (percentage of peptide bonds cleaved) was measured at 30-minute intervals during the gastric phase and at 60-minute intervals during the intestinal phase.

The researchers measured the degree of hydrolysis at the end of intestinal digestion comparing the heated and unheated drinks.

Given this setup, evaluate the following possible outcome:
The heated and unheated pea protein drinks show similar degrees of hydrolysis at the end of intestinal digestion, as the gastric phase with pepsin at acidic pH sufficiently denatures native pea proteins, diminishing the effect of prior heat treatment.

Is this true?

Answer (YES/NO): YES